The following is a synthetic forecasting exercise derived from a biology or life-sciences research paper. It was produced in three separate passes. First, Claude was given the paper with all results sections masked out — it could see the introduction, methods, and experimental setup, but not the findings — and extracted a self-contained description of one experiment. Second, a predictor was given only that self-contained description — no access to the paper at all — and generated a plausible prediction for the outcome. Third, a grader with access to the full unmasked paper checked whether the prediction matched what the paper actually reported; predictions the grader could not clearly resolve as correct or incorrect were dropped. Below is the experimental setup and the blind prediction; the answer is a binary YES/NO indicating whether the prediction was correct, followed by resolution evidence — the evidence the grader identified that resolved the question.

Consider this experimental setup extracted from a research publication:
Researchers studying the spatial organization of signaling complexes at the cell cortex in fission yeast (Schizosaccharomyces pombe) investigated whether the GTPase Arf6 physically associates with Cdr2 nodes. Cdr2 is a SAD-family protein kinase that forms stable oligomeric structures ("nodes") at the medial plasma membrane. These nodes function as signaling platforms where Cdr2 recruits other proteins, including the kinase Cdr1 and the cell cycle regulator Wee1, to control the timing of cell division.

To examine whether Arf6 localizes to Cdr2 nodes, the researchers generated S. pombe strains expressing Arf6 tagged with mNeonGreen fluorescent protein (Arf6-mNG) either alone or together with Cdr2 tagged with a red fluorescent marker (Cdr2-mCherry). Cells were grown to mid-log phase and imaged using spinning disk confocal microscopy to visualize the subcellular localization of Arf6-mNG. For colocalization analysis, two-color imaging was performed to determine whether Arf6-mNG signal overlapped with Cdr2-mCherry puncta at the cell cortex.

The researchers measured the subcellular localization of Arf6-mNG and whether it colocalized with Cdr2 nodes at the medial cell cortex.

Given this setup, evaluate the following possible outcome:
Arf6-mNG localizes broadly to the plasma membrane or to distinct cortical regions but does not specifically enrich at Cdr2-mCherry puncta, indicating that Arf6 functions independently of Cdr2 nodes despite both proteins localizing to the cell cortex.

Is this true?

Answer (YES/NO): NO